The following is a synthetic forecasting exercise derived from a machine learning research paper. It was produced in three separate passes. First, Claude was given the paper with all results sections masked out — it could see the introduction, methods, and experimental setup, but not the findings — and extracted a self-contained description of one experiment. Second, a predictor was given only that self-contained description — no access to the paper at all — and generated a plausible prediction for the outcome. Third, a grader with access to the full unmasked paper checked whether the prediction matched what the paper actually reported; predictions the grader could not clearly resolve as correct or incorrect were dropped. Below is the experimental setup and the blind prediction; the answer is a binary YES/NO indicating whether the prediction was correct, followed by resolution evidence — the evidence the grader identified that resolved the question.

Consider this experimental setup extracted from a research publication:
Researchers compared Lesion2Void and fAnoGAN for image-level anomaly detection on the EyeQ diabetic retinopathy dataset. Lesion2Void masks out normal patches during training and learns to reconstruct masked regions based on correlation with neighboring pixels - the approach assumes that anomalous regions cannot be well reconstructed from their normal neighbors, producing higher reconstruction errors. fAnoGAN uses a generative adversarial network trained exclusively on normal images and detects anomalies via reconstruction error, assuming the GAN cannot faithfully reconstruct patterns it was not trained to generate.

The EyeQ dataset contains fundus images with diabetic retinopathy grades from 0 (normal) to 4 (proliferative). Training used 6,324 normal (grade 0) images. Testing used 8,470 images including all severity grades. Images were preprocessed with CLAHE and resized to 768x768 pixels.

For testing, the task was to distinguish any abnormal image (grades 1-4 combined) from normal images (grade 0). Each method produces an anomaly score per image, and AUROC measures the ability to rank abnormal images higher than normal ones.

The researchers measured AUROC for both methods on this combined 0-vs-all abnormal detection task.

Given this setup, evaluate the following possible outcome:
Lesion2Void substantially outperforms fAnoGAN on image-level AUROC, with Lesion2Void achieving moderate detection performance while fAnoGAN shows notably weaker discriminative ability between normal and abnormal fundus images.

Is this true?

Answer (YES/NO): YES